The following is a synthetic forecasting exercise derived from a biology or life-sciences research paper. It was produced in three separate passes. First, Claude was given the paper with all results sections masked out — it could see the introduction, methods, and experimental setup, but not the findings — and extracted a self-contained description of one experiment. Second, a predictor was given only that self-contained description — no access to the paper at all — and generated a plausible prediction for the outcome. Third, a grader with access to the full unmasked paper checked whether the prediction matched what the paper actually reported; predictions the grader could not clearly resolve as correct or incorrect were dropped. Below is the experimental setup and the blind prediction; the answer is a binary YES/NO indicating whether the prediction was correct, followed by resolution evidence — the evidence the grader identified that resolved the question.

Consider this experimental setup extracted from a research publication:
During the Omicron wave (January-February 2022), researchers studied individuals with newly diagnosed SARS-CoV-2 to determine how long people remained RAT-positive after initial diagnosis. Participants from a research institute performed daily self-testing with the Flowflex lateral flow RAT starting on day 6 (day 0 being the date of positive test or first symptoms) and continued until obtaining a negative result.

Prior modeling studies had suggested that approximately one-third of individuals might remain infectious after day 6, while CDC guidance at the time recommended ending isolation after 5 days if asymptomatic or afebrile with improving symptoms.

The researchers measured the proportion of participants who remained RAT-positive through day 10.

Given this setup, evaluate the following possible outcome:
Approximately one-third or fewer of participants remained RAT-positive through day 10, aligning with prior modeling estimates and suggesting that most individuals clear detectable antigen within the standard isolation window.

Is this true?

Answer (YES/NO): YES